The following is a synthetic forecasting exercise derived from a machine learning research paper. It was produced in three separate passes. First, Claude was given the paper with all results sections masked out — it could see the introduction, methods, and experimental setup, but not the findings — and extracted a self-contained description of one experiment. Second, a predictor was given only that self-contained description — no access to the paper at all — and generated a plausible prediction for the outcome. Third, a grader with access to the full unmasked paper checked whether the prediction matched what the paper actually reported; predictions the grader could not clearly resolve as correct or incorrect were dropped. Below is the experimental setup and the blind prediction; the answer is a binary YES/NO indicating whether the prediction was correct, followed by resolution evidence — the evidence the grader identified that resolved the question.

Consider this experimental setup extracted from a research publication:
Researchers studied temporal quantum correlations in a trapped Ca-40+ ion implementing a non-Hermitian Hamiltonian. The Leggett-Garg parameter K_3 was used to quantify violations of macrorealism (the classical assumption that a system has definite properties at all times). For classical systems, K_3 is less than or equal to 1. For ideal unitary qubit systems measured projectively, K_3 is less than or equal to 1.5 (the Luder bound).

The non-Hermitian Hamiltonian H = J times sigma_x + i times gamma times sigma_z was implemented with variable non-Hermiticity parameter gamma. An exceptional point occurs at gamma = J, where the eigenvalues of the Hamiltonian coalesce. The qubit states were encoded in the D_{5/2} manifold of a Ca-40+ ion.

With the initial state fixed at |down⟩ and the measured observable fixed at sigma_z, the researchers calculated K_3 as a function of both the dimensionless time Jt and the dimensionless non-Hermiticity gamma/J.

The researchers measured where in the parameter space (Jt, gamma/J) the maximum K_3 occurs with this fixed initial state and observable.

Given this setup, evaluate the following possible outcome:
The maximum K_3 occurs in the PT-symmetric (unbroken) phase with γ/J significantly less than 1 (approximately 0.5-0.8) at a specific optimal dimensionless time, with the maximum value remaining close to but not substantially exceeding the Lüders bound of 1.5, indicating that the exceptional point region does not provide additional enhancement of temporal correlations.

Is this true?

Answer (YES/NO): NO